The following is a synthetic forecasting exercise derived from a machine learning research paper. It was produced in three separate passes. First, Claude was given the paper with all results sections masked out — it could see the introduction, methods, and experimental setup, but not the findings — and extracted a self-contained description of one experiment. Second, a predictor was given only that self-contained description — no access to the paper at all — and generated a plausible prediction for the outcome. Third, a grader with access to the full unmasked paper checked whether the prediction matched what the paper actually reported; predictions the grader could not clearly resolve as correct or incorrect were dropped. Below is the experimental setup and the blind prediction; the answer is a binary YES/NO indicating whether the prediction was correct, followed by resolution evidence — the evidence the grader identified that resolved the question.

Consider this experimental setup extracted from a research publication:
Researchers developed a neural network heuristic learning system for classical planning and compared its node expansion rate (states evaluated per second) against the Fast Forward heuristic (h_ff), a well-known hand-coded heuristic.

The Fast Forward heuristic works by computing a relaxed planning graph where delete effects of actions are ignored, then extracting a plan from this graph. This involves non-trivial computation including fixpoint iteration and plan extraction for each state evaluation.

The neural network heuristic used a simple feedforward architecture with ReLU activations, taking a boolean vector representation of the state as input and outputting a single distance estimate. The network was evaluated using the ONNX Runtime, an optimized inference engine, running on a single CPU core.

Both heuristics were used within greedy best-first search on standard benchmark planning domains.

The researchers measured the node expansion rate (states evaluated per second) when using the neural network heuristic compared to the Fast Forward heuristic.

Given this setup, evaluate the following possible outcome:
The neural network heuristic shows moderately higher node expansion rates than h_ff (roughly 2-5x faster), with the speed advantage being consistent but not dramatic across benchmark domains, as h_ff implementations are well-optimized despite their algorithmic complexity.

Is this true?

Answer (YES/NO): NO